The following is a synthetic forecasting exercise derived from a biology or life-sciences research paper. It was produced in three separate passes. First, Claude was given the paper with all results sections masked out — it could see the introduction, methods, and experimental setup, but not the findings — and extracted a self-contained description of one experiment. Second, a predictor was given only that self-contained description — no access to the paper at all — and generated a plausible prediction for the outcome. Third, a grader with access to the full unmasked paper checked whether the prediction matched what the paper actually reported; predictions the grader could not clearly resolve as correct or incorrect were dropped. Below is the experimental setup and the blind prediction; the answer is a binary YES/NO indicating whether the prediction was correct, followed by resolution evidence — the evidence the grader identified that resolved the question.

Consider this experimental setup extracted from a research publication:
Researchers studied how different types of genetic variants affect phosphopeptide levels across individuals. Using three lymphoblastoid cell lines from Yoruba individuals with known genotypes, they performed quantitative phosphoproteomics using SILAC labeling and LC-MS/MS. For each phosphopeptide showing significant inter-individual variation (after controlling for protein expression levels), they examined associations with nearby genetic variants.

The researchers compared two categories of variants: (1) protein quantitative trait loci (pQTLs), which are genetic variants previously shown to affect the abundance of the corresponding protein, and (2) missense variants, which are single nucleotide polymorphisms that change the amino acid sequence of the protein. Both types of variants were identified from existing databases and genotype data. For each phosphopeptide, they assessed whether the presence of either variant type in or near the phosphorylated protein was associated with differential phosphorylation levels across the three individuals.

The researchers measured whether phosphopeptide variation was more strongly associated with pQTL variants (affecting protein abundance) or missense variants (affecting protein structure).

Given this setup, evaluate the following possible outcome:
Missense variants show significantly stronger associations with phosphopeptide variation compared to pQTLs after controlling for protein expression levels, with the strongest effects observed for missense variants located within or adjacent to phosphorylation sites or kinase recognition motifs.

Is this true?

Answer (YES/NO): NO